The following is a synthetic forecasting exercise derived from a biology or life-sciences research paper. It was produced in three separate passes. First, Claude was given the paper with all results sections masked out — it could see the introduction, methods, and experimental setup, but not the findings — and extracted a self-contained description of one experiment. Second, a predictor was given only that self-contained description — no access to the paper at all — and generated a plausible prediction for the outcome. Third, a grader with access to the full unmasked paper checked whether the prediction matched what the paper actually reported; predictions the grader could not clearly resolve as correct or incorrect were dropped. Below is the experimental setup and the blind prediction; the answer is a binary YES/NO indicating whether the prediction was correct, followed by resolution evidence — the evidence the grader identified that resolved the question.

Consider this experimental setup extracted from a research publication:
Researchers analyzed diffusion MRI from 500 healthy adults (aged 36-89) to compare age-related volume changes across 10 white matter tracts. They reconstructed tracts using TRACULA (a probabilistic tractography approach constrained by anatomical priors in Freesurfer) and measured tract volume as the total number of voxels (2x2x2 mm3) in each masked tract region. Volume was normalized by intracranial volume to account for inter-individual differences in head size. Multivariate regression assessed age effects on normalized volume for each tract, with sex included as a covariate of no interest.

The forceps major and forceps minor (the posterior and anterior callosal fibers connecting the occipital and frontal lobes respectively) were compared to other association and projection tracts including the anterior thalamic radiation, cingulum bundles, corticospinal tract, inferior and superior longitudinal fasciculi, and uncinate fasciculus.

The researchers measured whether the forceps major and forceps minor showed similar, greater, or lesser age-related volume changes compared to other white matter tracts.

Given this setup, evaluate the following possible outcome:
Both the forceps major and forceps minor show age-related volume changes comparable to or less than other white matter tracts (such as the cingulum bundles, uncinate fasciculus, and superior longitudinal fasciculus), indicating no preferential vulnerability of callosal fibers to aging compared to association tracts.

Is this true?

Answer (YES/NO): NO